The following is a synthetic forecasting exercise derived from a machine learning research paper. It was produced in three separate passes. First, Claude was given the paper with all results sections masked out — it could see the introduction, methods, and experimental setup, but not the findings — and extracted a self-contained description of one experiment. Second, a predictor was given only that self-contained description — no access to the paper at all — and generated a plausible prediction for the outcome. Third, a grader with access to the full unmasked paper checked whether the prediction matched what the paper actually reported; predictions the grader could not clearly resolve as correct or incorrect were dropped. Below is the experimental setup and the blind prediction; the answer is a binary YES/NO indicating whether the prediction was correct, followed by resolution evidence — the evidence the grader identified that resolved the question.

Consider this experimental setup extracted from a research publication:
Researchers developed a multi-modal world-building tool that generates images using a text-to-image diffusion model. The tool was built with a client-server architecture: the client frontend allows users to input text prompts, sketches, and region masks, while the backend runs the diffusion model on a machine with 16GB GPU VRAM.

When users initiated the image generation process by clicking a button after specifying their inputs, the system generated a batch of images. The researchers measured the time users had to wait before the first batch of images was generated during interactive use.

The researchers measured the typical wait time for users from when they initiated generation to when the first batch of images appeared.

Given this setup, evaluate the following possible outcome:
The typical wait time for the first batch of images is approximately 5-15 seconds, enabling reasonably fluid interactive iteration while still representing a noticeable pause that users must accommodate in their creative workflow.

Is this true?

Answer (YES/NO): YES